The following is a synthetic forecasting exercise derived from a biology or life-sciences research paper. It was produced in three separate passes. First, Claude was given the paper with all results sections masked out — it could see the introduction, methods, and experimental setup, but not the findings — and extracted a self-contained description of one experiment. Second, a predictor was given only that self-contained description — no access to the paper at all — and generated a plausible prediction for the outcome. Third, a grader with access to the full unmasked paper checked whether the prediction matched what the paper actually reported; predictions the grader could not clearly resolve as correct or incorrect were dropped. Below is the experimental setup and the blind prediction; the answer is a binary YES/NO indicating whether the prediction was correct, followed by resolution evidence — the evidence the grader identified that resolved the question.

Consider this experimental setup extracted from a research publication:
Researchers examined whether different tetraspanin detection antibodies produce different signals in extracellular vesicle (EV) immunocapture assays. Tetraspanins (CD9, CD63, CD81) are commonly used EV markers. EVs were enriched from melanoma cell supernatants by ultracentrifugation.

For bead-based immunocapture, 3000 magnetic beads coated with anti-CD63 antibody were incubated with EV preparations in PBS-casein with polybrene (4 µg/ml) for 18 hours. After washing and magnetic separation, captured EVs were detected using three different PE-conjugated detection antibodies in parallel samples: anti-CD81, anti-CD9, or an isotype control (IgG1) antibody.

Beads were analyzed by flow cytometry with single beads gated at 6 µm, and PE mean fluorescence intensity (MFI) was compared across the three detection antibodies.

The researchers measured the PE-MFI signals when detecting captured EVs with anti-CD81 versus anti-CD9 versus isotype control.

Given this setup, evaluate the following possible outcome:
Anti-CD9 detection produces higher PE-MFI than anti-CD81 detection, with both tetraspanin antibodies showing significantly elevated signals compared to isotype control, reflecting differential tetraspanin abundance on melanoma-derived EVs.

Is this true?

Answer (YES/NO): NO